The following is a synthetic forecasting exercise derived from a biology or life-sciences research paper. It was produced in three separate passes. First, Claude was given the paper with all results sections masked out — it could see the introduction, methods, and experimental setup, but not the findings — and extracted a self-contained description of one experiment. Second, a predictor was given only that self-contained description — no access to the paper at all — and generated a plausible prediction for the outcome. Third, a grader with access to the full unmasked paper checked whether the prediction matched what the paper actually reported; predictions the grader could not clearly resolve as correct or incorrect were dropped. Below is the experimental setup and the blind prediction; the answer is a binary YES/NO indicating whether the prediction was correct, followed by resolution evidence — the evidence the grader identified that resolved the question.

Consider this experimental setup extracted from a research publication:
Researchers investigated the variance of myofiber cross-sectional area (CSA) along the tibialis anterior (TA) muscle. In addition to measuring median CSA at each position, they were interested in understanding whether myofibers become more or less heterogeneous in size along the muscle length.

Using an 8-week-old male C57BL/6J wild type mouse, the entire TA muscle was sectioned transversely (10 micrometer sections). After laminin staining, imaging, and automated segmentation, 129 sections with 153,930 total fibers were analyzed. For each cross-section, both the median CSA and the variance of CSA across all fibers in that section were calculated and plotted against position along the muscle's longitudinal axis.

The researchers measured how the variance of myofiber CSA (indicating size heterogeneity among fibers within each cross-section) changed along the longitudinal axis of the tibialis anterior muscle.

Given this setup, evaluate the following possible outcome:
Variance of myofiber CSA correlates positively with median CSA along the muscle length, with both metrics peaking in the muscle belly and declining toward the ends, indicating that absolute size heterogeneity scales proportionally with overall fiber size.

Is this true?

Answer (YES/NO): NO